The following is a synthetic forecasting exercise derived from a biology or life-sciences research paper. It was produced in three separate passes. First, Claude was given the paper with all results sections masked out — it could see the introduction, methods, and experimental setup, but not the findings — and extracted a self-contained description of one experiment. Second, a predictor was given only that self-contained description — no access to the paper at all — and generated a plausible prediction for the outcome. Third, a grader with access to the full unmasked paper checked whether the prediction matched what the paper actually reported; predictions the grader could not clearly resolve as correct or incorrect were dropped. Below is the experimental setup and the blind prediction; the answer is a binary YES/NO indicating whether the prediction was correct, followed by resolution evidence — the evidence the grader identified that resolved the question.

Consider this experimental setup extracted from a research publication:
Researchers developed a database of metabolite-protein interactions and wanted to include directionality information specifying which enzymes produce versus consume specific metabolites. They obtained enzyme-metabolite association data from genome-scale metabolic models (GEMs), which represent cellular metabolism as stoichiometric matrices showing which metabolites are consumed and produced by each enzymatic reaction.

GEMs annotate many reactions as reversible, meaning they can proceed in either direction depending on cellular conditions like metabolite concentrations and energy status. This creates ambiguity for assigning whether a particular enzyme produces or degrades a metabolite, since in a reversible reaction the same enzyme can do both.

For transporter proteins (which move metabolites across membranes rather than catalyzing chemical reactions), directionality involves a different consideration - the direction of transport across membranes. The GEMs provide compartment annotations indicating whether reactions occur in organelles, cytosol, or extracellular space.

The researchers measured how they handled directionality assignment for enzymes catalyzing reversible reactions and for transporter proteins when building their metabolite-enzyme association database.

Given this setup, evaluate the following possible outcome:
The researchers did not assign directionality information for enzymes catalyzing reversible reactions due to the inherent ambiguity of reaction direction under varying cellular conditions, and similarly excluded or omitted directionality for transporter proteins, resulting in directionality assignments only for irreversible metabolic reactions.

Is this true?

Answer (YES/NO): NO